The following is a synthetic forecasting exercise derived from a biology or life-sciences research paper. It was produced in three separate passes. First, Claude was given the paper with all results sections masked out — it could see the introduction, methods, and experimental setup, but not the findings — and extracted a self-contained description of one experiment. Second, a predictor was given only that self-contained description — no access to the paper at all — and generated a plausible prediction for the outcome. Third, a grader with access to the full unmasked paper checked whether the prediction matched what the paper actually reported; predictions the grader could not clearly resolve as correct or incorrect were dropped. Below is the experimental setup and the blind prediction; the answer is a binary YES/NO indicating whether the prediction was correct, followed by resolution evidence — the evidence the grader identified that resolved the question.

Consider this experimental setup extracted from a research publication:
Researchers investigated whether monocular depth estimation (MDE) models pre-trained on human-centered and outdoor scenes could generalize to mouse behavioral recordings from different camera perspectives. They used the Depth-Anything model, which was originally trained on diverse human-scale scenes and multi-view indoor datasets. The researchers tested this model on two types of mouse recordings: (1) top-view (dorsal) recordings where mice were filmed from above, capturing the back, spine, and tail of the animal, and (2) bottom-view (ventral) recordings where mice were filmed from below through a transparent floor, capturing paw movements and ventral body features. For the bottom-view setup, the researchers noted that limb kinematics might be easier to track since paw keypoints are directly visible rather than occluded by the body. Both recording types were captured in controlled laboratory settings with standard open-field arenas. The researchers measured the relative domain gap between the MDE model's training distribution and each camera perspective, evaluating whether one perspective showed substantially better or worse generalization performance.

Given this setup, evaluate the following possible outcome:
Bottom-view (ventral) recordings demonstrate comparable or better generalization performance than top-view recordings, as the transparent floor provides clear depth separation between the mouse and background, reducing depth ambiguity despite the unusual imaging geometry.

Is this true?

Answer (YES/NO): NO